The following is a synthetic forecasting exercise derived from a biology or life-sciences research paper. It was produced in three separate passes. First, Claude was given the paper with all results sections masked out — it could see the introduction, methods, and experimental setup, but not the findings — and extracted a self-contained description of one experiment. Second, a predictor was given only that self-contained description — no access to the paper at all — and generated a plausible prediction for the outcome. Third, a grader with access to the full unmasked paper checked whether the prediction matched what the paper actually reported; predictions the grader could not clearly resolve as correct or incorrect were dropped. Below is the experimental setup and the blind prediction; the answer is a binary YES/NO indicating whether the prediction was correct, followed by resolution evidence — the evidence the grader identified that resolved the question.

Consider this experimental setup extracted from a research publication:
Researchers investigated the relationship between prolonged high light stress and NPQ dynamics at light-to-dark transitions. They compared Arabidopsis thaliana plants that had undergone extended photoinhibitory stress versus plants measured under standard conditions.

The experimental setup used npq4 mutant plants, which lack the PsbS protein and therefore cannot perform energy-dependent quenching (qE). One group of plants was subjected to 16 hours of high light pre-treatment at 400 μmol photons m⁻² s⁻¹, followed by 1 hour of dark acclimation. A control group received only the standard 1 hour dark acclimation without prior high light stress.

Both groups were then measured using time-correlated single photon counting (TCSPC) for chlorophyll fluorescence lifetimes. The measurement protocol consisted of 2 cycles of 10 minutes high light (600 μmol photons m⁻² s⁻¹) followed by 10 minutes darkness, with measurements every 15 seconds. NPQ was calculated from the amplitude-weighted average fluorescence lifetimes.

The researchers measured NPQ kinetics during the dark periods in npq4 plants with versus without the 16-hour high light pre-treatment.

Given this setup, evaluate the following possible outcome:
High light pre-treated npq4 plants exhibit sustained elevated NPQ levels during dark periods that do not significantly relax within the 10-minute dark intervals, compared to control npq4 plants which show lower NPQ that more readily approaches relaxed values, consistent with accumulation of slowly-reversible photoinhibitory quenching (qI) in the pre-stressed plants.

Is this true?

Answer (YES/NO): NO